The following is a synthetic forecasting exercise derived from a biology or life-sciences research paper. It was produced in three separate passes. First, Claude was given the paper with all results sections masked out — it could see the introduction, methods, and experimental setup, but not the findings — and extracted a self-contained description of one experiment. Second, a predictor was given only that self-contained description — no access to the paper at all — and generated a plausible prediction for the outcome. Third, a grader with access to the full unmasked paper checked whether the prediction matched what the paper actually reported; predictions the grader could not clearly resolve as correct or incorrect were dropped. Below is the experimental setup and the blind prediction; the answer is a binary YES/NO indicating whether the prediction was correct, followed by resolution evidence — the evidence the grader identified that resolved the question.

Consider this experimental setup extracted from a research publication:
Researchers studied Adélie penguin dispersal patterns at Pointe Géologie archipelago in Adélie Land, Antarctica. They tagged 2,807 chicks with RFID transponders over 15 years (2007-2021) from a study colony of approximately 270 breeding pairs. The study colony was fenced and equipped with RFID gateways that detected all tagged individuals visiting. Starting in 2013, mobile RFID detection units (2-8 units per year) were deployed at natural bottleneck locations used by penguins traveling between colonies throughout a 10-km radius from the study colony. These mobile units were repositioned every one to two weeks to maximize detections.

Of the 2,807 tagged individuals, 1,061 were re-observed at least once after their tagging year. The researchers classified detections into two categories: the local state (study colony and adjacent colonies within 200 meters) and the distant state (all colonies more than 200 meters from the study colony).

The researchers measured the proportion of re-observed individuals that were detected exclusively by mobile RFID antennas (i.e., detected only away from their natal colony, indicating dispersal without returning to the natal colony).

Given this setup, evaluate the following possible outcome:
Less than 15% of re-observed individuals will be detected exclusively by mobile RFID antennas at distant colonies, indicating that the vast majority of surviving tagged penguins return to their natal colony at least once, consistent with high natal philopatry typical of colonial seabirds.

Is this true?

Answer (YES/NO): YES